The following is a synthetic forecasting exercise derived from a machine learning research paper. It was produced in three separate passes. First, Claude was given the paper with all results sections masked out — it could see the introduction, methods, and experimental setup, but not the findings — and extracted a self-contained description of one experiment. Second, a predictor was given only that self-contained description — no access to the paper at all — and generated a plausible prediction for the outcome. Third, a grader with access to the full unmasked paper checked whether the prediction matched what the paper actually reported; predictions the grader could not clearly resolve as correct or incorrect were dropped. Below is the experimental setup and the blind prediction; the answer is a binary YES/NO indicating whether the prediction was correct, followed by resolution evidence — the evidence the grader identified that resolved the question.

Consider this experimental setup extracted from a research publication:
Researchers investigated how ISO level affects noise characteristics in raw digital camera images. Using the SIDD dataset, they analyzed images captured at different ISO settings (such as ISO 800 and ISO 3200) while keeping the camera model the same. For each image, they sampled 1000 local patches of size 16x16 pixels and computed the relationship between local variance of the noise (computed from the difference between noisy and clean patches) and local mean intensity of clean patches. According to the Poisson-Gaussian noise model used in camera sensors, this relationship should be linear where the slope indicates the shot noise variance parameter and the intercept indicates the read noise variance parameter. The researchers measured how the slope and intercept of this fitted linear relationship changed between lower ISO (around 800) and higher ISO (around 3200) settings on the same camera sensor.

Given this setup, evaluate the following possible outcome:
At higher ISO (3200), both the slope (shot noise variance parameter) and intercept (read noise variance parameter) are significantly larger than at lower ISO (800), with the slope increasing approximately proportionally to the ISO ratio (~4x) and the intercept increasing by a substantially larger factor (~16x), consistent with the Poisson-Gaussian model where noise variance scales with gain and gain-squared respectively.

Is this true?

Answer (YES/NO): NO